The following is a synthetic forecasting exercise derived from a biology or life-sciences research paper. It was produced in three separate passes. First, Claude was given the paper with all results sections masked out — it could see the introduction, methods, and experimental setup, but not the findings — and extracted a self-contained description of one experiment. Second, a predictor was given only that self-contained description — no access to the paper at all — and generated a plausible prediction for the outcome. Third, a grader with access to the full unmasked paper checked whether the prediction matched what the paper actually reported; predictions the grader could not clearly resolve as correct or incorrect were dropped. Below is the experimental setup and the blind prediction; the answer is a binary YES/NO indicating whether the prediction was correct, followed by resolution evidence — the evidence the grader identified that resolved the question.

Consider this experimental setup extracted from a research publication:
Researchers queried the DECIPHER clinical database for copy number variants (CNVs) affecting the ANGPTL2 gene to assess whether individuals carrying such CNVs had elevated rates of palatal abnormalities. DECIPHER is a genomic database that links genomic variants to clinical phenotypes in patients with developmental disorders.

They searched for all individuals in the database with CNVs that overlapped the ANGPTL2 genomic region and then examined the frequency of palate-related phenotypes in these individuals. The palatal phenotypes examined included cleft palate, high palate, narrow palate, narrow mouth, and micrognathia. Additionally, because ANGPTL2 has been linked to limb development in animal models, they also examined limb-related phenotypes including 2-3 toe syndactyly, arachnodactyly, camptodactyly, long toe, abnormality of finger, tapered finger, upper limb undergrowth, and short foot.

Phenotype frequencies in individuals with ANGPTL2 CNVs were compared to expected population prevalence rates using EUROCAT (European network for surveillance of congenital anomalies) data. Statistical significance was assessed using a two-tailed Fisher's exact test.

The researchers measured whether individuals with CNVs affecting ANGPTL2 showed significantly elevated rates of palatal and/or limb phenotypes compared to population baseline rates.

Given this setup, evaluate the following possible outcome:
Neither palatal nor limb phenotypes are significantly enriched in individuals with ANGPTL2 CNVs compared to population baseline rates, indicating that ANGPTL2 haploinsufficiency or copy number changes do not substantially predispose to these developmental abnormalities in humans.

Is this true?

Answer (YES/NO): NO